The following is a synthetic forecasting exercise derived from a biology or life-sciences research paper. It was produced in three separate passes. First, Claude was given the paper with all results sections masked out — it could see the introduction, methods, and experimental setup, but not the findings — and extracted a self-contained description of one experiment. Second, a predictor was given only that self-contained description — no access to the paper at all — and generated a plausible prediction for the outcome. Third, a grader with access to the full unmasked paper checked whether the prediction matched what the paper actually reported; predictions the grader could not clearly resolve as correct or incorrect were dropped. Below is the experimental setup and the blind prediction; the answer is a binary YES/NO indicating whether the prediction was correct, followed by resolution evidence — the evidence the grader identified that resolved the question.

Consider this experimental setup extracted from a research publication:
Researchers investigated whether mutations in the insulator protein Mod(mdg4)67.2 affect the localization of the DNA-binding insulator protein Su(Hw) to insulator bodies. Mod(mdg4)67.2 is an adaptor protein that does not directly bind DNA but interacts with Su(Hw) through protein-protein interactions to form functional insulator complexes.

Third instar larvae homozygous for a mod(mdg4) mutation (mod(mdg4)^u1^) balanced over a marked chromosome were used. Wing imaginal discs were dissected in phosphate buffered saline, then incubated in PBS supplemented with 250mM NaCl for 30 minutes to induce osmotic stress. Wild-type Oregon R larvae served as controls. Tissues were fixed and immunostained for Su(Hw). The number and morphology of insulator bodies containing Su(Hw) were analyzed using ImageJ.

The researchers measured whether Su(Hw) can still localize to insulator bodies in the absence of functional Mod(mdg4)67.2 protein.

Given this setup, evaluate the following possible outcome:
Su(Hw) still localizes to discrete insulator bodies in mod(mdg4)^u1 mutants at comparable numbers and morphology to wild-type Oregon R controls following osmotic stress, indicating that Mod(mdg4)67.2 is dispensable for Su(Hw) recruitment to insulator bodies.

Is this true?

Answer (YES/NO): NO